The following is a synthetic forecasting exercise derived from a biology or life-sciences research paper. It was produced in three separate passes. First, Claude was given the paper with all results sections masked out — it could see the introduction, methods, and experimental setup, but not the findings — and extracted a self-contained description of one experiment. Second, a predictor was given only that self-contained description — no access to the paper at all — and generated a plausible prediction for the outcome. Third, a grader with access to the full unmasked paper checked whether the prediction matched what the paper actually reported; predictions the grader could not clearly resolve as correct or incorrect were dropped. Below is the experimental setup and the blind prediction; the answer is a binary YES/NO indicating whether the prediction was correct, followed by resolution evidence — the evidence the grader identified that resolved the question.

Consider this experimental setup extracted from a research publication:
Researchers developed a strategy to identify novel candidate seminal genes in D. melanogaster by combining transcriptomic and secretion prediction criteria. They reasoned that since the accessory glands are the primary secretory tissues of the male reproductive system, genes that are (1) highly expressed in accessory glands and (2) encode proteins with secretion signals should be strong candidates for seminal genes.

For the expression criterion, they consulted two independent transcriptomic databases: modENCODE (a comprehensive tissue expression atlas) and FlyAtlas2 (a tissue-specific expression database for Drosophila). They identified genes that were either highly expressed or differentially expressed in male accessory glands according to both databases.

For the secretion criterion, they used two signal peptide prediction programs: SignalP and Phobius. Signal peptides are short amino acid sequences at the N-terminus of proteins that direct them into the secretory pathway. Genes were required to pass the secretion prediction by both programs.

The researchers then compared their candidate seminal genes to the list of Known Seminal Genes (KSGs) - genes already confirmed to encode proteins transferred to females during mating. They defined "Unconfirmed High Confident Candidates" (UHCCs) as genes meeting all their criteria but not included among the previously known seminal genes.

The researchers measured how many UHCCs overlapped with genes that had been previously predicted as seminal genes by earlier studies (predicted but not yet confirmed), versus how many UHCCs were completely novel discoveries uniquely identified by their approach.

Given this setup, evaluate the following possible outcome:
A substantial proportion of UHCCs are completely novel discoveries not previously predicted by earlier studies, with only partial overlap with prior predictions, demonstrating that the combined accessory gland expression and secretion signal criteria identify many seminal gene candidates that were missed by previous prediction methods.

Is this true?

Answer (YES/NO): YES